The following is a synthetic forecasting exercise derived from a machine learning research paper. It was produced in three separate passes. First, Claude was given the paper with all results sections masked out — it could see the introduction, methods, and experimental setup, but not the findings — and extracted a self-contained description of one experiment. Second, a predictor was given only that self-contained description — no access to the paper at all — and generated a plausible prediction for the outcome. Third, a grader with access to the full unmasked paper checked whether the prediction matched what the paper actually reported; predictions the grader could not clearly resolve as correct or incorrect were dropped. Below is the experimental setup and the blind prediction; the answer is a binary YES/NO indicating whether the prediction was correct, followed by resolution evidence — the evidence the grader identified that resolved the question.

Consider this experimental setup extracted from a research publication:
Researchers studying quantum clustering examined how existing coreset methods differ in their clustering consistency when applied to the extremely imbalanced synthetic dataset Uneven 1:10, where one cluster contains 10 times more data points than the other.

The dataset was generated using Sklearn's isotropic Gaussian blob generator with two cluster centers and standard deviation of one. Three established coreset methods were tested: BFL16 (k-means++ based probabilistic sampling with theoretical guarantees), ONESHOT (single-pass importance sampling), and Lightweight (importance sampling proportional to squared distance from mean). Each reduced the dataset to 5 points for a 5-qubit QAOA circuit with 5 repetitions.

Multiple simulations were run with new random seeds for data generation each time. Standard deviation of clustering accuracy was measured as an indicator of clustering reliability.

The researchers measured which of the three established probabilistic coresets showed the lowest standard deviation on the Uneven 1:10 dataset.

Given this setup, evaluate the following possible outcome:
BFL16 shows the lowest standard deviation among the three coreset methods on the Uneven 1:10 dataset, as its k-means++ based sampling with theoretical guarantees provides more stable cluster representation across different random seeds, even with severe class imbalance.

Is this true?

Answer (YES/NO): NO